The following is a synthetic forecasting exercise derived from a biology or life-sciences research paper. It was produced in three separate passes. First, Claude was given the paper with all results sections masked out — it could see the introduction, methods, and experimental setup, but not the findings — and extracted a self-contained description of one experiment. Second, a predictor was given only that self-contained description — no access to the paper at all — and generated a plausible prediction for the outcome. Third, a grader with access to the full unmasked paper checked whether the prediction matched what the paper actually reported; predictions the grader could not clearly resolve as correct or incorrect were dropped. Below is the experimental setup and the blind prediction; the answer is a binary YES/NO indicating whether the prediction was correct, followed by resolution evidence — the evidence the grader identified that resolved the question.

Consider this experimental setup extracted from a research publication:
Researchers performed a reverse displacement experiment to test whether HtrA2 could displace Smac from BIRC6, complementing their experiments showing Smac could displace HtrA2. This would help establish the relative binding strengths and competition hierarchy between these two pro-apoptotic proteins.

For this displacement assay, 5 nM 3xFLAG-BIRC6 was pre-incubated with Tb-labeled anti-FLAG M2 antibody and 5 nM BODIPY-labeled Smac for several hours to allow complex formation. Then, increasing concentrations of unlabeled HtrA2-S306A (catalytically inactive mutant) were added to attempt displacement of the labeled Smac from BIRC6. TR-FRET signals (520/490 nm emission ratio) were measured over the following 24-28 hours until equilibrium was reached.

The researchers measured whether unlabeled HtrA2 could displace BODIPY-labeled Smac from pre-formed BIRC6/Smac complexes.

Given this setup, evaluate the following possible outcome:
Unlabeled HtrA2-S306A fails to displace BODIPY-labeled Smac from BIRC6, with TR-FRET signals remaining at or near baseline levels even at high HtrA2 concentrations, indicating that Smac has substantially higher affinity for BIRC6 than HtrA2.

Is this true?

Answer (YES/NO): YES